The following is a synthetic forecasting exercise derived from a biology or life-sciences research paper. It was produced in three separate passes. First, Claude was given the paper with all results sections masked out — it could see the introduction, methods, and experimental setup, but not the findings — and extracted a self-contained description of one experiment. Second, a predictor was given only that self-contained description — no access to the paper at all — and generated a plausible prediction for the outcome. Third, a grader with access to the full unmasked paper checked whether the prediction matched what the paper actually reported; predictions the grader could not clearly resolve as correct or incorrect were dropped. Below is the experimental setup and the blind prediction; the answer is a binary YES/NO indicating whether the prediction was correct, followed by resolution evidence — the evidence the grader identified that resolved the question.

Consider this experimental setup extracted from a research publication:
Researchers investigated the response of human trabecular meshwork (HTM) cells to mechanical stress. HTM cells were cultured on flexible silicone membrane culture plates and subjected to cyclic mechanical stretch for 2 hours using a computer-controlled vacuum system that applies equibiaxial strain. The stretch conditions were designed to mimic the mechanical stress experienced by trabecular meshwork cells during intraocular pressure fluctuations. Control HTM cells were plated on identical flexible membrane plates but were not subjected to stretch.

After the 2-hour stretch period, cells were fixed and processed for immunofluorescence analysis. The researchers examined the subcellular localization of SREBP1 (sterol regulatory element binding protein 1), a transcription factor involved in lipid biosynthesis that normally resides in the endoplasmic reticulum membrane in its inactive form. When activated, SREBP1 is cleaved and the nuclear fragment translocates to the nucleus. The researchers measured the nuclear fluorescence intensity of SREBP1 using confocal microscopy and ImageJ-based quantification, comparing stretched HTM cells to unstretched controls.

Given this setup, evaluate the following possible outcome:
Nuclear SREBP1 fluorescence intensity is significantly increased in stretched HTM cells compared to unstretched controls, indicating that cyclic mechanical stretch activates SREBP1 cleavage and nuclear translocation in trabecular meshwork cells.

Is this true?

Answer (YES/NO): YES